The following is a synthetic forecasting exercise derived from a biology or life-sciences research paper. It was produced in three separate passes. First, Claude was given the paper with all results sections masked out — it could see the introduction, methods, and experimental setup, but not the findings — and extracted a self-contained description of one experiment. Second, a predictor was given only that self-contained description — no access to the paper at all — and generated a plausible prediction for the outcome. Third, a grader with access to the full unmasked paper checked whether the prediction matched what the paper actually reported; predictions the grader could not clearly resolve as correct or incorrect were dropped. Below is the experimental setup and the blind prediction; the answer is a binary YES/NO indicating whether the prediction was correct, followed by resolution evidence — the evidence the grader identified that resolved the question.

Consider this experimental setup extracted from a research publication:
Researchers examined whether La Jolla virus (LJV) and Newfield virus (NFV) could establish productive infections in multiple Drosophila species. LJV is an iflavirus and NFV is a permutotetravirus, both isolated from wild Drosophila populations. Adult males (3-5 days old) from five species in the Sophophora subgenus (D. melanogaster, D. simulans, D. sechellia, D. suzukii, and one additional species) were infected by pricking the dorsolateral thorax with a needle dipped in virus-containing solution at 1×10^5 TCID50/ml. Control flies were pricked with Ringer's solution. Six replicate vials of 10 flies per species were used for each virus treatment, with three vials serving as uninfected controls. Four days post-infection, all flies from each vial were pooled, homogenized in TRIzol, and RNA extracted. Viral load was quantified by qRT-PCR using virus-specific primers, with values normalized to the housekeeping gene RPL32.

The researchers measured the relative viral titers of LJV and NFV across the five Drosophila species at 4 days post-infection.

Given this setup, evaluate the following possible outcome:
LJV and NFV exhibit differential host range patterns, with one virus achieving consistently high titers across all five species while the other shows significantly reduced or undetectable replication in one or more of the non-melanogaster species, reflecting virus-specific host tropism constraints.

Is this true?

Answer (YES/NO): NO